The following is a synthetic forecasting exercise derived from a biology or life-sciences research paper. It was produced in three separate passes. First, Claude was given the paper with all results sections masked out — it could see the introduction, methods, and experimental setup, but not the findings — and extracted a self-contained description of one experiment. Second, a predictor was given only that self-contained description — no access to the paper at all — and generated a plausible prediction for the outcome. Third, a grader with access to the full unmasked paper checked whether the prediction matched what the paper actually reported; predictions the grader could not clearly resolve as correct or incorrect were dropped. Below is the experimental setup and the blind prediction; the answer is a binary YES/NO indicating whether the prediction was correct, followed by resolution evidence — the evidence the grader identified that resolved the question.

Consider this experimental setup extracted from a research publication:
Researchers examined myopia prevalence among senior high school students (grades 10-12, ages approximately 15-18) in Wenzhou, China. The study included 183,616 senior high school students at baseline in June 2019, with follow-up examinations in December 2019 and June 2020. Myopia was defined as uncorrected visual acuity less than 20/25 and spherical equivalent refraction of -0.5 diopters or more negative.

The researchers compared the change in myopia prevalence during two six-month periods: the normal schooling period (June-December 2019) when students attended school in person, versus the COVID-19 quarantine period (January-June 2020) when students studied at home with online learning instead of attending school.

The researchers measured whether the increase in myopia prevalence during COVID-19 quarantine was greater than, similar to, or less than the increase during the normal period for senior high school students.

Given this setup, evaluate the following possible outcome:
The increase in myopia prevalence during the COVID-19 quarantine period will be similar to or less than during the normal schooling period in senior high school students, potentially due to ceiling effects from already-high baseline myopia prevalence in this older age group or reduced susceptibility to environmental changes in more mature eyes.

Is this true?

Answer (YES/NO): YES